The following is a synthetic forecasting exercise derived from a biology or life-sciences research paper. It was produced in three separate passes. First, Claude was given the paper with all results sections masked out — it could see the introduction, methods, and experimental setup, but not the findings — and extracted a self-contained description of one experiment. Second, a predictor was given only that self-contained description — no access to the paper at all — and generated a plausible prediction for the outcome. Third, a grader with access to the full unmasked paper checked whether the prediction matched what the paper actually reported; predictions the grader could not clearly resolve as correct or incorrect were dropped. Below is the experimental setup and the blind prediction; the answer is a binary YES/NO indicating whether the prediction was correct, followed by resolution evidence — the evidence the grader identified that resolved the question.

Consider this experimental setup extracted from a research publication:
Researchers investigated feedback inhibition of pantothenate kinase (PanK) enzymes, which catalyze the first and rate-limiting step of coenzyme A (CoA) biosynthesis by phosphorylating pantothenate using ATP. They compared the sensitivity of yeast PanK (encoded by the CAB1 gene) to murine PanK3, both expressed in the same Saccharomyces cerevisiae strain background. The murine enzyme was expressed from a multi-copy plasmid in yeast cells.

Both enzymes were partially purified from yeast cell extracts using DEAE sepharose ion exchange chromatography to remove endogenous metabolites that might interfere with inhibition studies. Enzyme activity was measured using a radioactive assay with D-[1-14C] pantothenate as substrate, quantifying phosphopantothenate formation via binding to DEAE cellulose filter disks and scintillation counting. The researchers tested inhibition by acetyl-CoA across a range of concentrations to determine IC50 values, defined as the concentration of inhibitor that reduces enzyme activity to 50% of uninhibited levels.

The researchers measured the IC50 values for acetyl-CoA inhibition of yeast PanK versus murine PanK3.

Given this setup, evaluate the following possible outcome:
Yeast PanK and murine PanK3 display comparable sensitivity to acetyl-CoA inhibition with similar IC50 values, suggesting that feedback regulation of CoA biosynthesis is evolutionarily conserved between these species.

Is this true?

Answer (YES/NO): NO